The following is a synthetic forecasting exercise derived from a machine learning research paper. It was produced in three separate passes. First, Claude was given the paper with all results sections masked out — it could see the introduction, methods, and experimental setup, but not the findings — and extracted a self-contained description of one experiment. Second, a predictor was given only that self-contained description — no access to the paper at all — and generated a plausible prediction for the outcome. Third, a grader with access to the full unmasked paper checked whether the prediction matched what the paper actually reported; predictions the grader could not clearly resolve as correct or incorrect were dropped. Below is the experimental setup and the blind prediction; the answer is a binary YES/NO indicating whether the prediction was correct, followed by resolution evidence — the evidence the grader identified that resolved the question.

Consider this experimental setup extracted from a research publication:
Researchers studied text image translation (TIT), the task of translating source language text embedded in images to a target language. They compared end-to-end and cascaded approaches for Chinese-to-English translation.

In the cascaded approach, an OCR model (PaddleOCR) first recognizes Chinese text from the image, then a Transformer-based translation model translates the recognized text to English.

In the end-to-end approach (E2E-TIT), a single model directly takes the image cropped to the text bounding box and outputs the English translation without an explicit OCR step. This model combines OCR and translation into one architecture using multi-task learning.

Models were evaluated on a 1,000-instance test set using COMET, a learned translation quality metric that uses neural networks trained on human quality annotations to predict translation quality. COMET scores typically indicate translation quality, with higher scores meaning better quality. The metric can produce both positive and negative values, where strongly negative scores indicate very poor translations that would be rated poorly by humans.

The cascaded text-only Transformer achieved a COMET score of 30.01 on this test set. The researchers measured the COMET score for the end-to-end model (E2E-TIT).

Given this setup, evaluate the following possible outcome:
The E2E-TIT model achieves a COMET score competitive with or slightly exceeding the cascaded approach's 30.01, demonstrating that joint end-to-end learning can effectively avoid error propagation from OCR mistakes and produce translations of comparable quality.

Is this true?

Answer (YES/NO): NO